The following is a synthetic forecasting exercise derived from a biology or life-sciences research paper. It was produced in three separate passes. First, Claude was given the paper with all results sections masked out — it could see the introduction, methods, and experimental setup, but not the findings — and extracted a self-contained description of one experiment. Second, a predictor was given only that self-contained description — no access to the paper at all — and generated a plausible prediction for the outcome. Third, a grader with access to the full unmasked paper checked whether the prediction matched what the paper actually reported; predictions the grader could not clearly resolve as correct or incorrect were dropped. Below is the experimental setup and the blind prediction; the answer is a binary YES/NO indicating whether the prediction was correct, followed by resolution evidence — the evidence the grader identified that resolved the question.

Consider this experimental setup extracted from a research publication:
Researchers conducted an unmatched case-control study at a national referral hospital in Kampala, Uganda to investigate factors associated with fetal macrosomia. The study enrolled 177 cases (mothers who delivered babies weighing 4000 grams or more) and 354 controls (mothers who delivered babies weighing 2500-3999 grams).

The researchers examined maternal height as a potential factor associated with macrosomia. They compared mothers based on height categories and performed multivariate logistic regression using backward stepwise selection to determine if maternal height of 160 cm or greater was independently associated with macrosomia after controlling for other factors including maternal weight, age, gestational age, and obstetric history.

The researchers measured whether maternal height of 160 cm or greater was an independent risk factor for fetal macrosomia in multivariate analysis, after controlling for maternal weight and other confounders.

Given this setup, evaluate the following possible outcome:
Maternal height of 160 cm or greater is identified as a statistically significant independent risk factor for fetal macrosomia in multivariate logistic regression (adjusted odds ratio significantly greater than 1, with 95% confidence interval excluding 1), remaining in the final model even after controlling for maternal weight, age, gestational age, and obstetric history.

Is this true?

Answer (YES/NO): YES